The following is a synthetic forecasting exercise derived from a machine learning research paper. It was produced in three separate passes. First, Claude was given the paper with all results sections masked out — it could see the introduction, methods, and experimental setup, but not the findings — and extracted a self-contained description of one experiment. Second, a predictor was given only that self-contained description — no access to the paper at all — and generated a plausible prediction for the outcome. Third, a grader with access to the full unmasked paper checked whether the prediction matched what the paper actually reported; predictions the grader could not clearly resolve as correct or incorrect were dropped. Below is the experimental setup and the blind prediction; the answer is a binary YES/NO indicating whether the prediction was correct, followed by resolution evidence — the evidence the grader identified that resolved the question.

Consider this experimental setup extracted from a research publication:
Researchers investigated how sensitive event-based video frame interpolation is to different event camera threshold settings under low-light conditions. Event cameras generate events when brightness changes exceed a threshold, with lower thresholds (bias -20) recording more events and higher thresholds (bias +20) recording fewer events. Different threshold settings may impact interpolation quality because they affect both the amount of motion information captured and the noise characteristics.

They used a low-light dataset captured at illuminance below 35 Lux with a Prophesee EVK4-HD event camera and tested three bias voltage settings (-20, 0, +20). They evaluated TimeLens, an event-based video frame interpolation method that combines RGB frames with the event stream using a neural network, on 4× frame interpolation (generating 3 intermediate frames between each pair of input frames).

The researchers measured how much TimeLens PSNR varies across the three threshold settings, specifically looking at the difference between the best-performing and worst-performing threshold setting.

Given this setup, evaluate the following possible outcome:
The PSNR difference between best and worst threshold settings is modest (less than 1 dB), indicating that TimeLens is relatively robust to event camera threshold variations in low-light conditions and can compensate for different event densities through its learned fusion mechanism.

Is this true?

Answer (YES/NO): YES